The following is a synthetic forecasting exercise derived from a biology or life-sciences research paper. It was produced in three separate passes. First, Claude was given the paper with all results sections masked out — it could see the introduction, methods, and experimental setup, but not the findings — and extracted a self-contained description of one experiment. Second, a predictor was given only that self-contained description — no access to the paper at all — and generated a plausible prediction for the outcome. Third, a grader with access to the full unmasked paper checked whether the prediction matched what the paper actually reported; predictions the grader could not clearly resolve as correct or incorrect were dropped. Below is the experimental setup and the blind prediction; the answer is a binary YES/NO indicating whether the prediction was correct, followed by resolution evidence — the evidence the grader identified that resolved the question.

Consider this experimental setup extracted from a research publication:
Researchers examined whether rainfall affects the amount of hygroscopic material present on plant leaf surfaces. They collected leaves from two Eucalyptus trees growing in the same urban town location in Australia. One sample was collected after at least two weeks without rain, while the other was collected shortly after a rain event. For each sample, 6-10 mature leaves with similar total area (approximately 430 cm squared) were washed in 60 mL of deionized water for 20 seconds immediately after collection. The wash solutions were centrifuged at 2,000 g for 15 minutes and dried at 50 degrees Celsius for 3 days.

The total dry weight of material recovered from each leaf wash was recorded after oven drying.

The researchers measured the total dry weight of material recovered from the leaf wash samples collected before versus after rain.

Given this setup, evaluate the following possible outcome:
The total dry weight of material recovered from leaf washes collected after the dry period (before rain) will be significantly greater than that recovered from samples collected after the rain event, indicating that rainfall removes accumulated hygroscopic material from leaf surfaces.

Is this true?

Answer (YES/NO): NO